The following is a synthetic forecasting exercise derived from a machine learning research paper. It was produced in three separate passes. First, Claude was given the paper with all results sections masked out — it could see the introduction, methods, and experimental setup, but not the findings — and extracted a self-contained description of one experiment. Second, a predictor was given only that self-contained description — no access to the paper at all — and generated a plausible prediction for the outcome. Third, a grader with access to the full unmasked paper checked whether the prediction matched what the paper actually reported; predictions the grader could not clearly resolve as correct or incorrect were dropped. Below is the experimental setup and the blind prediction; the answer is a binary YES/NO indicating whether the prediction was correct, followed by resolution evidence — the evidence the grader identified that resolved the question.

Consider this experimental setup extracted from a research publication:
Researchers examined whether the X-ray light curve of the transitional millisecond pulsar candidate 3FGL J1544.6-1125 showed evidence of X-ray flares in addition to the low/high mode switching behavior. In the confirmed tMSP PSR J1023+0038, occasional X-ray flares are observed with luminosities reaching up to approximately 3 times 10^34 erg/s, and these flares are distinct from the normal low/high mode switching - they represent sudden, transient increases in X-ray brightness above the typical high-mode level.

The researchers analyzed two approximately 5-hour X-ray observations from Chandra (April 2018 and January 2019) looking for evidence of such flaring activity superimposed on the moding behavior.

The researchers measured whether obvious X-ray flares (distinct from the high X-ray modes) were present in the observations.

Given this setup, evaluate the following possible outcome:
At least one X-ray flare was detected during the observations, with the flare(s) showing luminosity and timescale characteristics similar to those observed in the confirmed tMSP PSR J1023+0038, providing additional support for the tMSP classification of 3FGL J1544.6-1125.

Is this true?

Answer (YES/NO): NO